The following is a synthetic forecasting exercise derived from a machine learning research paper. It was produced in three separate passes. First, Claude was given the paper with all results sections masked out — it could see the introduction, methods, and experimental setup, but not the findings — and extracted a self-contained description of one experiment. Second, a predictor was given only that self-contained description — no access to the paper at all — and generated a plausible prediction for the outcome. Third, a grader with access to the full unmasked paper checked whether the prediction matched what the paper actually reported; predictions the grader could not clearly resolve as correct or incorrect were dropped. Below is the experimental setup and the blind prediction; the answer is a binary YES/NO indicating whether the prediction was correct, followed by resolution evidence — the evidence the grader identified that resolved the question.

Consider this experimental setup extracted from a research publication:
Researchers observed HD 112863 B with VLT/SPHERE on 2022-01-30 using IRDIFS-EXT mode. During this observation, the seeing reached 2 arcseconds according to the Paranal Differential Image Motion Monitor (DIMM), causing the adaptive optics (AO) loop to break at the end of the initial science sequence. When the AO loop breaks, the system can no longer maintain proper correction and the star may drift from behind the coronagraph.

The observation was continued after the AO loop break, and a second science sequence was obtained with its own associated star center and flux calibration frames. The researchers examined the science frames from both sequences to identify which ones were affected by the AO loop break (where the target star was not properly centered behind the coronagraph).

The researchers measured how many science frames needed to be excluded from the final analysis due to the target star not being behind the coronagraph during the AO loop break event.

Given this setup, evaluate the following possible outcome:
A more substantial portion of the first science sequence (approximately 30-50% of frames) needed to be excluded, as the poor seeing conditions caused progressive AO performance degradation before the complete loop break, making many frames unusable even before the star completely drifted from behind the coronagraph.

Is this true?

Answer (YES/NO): NO